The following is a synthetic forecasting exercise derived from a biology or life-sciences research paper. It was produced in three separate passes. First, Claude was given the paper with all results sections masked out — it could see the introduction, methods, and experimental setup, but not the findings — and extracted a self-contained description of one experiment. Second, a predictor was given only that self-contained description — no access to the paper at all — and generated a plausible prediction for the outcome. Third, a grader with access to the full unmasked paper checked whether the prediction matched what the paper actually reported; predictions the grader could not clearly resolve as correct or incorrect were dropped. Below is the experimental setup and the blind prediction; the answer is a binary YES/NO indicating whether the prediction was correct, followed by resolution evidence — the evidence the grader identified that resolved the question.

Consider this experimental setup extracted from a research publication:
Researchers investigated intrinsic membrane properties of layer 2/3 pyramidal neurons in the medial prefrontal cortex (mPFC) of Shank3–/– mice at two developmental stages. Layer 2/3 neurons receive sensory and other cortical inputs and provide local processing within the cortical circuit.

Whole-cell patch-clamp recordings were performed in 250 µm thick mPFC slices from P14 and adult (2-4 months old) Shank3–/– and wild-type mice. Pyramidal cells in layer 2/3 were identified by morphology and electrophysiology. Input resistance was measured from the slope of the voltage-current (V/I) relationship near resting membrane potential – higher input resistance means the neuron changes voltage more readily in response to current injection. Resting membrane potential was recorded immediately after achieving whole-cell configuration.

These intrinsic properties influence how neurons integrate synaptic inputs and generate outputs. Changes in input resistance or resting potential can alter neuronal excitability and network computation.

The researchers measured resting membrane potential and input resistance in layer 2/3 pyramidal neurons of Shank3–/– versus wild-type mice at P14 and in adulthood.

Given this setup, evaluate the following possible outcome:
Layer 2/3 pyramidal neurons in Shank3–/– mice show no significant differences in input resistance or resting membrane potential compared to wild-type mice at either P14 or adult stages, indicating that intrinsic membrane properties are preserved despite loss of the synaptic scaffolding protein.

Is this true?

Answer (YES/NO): NO